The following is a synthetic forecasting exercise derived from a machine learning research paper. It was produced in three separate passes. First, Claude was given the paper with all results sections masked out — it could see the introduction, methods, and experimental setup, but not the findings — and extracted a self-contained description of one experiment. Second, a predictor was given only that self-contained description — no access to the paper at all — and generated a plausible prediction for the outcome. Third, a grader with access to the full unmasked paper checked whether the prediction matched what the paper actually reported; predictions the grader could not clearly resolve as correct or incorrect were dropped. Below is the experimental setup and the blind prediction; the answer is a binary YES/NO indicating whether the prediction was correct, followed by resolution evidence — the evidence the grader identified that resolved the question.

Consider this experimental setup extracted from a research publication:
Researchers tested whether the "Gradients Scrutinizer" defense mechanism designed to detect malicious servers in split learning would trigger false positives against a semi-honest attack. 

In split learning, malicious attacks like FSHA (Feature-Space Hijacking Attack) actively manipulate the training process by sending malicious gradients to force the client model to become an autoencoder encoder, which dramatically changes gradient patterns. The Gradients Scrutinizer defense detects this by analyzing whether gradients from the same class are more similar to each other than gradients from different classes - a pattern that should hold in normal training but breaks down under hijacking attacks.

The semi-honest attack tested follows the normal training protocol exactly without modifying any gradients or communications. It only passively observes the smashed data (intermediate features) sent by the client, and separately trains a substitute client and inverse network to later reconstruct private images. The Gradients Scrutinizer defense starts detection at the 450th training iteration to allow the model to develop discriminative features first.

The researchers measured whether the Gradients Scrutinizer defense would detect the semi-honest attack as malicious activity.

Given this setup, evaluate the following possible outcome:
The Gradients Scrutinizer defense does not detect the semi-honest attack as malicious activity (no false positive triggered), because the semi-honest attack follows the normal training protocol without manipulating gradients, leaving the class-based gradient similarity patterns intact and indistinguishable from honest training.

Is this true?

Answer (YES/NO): YES